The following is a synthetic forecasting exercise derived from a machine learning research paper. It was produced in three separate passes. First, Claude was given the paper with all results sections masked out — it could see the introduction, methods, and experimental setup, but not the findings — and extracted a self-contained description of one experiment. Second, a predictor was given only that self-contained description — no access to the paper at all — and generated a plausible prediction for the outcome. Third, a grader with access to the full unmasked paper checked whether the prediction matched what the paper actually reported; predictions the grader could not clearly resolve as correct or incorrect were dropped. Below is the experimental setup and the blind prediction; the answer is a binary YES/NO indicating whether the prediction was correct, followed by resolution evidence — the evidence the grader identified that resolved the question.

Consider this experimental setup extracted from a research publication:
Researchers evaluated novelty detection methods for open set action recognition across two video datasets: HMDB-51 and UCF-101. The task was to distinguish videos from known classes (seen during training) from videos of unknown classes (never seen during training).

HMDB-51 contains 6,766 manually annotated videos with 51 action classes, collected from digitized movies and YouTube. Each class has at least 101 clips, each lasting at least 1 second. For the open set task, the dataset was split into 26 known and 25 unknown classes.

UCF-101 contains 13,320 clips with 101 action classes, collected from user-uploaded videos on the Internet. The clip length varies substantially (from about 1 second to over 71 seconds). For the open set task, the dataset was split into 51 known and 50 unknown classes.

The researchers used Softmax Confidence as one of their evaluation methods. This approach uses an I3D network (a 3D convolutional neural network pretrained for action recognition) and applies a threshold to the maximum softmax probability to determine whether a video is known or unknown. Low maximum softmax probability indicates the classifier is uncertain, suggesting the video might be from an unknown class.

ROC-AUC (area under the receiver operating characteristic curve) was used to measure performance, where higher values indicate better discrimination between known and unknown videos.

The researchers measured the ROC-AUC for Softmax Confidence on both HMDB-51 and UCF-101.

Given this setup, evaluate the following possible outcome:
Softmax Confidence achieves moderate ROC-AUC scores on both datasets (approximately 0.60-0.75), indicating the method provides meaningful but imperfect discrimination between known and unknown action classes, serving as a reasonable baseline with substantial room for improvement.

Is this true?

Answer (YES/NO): NO